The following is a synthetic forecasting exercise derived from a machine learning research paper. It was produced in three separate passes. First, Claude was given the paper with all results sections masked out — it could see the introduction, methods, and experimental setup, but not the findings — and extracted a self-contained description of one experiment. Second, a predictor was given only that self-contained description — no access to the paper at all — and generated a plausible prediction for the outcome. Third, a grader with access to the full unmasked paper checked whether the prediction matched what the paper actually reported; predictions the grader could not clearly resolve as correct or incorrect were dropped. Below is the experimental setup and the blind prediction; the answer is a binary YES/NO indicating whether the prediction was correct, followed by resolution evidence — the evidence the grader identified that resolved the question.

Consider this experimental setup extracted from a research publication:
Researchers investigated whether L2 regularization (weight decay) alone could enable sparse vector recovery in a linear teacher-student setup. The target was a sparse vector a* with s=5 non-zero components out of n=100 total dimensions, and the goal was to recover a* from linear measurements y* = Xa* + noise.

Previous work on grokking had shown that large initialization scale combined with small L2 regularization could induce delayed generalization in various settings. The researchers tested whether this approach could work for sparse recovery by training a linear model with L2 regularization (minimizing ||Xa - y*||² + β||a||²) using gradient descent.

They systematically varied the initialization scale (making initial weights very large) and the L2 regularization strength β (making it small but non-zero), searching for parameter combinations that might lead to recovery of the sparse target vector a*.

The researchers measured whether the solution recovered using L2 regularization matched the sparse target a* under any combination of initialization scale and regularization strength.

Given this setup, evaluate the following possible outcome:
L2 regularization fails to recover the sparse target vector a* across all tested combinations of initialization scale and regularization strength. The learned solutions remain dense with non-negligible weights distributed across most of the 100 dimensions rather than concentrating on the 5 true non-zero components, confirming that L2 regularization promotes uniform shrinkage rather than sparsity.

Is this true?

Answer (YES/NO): YES